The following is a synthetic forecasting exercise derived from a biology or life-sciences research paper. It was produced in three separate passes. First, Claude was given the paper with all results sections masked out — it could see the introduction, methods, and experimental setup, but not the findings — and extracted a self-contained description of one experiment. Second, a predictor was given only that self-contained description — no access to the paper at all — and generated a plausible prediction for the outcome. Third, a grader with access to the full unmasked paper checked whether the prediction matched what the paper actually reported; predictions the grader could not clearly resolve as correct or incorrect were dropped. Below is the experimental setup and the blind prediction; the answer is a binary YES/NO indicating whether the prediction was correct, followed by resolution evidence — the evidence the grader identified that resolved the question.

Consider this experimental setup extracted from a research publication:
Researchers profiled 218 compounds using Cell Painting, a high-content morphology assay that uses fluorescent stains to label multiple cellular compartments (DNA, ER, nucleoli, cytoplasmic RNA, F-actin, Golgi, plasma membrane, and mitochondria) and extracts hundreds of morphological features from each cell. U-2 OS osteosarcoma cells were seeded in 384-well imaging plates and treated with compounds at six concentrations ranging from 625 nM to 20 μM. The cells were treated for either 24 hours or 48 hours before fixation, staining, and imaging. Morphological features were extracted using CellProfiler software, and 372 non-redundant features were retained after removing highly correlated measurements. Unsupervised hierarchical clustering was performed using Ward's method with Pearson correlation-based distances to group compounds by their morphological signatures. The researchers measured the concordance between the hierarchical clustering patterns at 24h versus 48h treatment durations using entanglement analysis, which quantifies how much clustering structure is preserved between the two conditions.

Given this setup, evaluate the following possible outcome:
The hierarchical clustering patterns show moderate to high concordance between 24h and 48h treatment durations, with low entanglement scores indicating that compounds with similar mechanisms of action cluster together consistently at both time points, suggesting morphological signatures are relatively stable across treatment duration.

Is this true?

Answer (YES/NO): NO